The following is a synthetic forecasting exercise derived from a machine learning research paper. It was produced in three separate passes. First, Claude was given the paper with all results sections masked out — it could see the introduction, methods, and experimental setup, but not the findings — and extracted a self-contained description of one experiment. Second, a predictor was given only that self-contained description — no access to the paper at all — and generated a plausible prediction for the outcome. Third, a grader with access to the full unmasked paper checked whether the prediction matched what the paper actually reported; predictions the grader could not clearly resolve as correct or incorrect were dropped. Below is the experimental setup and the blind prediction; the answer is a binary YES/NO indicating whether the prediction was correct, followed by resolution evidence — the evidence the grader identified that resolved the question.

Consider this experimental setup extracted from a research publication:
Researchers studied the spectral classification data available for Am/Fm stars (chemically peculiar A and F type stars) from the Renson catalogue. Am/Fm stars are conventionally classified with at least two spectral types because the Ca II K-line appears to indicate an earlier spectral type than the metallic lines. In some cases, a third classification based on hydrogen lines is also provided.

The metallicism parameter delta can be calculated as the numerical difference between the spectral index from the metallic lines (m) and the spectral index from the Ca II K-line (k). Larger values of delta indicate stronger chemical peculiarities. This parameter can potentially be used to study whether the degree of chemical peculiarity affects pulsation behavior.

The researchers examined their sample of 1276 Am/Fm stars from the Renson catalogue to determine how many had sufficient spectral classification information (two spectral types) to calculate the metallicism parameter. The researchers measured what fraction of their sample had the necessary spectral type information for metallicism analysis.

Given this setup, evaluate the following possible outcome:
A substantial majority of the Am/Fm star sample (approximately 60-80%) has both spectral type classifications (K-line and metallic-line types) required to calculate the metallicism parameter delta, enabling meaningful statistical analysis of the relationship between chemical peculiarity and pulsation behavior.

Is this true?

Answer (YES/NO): YES